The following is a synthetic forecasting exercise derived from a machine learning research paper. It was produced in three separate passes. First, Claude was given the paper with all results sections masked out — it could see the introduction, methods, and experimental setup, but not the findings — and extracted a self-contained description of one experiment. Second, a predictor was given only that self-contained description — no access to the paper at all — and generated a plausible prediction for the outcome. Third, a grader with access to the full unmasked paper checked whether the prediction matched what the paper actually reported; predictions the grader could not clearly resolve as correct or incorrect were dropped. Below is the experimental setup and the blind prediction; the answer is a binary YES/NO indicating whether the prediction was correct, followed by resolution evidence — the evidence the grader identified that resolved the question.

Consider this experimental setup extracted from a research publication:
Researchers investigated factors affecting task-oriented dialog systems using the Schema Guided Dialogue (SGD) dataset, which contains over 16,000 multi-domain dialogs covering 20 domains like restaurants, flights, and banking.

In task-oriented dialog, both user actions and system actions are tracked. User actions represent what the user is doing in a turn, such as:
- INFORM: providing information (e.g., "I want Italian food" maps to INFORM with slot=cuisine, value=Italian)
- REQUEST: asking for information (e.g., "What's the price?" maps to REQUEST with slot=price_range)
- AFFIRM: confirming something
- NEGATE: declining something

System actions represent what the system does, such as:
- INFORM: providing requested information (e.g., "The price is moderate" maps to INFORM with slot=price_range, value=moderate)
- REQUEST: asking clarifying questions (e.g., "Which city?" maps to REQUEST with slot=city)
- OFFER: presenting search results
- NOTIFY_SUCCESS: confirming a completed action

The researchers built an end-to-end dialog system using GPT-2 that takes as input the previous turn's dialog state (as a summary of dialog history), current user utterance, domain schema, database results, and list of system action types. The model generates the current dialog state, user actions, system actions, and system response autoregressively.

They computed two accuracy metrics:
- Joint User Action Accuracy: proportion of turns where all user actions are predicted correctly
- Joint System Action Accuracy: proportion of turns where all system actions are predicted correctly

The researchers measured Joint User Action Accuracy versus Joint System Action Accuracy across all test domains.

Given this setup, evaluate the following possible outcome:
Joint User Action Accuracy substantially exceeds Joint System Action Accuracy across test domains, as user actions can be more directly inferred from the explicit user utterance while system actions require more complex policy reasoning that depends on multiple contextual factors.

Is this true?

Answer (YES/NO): YES